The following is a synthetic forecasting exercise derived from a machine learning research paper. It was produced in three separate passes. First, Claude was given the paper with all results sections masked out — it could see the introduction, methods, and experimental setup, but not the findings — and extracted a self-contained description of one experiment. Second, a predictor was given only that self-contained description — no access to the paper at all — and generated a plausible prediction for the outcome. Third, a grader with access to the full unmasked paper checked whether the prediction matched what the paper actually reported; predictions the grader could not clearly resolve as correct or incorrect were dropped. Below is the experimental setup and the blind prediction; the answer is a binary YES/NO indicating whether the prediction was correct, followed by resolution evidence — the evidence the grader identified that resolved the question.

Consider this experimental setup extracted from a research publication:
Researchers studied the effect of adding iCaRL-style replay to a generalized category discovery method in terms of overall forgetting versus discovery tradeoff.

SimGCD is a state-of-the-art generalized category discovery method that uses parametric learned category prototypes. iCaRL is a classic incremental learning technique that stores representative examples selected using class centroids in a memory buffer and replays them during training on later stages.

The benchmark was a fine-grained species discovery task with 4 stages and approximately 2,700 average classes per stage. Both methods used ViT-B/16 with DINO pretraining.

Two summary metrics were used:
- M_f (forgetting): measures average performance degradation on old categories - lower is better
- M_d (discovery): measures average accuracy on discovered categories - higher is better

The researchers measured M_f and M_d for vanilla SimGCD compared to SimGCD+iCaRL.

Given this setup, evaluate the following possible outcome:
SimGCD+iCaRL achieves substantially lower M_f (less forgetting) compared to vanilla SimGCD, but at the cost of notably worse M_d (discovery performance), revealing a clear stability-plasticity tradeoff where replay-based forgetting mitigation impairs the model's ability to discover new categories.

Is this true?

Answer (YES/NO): NO